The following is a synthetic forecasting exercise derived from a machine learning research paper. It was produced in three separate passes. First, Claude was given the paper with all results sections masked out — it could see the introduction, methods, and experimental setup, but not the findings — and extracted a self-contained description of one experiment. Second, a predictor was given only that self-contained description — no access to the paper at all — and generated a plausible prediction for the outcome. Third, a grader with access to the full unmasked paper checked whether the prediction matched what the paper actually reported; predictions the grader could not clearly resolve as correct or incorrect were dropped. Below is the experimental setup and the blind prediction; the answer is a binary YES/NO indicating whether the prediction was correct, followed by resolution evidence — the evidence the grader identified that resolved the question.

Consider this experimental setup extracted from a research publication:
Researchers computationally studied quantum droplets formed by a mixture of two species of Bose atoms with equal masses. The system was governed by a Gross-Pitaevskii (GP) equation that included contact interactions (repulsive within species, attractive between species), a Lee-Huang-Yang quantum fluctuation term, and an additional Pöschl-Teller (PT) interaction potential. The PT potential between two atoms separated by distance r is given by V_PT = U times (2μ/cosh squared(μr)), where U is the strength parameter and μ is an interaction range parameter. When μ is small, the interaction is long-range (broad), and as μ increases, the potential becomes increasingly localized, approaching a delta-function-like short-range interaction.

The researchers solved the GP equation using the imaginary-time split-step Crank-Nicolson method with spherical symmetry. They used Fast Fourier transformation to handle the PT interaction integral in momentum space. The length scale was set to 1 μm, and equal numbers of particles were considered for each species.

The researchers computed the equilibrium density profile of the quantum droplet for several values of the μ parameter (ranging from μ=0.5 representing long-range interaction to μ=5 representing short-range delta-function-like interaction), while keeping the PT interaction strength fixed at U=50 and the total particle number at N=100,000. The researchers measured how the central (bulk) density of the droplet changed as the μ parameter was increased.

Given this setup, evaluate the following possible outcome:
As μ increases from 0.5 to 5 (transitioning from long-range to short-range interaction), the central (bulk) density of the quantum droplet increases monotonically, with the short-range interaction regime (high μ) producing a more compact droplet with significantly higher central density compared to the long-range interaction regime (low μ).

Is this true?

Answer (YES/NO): NO